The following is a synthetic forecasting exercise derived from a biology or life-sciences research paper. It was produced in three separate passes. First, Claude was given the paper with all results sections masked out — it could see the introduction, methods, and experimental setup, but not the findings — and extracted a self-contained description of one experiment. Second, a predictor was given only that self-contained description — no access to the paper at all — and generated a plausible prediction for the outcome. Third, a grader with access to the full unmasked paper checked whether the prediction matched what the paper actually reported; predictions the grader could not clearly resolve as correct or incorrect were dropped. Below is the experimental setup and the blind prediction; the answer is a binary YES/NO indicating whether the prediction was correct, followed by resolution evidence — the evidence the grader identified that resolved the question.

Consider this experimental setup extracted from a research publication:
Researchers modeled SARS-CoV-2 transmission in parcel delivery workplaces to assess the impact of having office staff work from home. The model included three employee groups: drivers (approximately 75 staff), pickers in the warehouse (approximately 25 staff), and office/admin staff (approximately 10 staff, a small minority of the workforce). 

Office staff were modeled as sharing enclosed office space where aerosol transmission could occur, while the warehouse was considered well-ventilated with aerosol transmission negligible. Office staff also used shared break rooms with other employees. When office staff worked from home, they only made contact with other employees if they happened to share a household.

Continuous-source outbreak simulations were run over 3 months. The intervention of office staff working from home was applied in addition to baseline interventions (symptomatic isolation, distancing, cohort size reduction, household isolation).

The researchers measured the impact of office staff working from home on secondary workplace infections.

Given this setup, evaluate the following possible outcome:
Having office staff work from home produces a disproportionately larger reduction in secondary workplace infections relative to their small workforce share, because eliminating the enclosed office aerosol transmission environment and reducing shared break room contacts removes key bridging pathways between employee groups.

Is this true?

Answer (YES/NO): YES